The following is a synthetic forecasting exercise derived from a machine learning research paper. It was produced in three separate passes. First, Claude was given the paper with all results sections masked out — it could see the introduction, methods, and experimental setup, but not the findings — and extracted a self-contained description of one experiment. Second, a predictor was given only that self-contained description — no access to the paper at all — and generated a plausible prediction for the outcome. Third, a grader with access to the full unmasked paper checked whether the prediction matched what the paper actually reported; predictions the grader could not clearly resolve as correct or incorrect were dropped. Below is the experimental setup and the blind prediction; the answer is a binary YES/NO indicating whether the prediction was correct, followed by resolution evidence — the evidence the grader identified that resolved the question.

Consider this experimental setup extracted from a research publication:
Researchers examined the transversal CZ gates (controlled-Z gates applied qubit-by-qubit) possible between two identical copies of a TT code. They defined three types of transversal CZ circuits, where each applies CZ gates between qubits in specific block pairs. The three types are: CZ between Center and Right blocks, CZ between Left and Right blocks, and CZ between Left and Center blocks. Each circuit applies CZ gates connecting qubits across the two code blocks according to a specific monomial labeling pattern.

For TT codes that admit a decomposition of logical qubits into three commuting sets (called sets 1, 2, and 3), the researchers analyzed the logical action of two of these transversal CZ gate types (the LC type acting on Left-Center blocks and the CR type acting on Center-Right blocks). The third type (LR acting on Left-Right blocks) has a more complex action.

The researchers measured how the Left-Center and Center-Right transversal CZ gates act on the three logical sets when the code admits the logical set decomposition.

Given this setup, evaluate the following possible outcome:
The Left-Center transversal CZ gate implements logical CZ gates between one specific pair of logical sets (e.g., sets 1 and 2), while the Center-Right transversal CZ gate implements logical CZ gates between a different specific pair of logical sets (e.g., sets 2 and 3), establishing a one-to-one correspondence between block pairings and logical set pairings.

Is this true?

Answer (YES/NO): YES